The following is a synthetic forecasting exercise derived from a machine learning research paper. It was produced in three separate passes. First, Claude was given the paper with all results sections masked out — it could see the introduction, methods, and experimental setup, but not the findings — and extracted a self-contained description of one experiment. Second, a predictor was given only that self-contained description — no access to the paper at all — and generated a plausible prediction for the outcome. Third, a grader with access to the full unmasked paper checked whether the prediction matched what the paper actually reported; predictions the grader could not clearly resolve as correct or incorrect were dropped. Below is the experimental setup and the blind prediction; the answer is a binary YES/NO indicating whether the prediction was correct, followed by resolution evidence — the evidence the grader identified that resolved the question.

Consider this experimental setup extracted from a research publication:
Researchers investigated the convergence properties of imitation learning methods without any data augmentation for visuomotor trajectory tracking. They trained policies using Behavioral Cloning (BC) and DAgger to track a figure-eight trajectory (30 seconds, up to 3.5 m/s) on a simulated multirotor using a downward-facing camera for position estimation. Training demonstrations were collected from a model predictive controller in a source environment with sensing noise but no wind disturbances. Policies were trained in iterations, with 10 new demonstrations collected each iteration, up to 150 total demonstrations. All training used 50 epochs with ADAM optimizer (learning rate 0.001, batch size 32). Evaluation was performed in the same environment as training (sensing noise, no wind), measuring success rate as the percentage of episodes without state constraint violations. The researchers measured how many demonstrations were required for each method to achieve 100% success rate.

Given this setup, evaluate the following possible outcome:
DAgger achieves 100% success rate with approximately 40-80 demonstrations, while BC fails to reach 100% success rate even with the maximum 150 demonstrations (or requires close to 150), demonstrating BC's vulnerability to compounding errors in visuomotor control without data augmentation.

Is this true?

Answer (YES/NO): NO